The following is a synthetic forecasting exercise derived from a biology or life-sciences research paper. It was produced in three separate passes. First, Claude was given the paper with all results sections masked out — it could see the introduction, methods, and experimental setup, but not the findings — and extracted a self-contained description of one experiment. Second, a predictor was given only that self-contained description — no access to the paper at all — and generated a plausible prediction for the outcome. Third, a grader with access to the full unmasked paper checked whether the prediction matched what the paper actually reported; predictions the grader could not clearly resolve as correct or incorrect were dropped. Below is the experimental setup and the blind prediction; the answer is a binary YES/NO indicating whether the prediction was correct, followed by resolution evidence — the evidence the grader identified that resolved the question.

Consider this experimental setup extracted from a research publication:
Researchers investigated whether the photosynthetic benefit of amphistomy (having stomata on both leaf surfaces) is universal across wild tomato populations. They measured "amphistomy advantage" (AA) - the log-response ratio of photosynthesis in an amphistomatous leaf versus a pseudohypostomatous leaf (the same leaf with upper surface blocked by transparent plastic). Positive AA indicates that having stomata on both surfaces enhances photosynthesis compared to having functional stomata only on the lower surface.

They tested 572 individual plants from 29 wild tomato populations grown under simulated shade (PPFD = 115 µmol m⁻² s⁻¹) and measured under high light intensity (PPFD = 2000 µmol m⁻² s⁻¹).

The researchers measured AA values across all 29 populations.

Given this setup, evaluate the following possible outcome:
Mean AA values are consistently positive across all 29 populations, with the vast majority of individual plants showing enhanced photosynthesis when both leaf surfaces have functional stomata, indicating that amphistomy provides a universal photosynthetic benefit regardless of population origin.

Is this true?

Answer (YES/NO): YES